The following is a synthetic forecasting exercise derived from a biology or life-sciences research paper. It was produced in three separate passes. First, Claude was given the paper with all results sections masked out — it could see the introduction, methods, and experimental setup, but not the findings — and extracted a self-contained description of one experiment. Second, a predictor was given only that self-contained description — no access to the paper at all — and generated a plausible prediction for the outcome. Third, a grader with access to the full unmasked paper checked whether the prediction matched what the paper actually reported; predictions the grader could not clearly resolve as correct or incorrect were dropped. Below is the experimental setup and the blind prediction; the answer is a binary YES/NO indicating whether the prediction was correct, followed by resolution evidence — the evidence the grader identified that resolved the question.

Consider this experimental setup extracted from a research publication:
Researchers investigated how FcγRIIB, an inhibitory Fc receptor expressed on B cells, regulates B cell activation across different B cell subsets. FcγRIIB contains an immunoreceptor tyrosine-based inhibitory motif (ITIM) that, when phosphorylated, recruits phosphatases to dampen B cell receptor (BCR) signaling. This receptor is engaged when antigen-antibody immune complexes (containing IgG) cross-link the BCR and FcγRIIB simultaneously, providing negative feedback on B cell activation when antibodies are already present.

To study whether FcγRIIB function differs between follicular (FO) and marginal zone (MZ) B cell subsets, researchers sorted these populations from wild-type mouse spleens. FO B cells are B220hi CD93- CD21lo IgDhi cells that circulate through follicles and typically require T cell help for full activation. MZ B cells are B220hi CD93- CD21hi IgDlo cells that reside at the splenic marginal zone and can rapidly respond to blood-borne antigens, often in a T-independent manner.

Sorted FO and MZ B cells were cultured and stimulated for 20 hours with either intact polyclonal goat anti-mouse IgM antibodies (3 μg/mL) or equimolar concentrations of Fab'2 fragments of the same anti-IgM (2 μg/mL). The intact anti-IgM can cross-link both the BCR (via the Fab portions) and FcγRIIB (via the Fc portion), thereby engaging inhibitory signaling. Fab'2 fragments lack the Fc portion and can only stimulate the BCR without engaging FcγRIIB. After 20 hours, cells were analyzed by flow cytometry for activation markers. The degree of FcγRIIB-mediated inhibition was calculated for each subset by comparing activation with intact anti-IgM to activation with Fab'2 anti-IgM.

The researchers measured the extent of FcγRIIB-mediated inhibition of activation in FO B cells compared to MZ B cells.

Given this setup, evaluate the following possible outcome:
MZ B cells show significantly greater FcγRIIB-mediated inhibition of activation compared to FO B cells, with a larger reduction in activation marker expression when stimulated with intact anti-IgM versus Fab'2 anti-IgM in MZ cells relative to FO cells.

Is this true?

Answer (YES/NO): YES